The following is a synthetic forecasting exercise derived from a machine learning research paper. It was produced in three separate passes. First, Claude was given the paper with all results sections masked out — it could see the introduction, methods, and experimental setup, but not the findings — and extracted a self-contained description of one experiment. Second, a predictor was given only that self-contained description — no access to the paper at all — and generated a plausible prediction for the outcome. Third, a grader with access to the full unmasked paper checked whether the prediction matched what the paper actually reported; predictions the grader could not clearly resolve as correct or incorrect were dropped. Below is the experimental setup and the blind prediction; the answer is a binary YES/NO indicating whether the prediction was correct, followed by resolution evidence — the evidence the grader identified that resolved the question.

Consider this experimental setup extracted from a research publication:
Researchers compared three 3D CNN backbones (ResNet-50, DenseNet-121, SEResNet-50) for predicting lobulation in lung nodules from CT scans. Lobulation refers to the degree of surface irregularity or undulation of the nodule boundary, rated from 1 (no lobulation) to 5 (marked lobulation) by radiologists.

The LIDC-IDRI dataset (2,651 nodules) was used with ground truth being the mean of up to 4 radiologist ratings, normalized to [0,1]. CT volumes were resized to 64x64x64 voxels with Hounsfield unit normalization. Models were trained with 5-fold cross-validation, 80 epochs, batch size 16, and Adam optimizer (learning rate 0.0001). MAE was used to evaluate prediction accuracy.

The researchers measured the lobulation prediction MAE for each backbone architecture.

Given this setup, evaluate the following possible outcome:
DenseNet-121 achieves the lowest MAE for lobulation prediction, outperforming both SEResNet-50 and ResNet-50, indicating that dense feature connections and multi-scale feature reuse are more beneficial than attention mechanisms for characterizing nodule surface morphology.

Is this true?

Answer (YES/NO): NO